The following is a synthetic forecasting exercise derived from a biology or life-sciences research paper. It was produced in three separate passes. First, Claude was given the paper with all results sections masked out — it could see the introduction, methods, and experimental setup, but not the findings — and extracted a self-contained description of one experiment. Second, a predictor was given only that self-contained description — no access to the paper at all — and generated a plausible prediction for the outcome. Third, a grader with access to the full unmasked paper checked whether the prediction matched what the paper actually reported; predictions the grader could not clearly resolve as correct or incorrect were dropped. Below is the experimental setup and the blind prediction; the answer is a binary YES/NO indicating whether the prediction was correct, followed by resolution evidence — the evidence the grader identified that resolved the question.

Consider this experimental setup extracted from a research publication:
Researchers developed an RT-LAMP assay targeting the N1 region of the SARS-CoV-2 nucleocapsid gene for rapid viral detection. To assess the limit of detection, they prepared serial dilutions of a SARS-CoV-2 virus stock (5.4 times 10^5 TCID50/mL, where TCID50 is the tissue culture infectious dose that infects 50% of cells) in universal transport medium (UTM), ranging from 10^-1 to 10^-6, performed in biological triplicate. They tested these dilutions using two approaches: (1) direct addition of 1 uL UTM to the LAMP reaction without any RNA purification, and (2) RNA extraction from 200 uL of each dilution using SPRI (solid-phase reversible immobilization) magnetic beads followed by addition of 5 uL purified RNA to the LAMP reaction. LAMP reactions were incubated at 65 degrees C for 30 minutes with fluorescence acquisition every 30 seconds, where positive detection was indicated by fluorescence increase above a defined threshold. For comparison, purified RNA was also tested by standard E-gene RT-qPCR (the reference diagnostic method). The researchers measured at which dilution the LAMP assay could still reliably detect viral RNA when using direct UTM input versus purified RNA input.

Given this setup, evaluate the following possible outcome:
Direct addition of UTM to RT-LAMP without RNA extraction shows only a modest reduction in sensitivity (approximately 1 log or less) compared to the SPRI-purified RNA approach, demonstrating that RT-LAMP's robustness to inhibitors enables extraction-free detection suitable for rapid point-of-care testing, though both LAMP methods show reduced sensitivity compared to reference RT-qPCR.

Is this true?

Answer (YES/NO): YES